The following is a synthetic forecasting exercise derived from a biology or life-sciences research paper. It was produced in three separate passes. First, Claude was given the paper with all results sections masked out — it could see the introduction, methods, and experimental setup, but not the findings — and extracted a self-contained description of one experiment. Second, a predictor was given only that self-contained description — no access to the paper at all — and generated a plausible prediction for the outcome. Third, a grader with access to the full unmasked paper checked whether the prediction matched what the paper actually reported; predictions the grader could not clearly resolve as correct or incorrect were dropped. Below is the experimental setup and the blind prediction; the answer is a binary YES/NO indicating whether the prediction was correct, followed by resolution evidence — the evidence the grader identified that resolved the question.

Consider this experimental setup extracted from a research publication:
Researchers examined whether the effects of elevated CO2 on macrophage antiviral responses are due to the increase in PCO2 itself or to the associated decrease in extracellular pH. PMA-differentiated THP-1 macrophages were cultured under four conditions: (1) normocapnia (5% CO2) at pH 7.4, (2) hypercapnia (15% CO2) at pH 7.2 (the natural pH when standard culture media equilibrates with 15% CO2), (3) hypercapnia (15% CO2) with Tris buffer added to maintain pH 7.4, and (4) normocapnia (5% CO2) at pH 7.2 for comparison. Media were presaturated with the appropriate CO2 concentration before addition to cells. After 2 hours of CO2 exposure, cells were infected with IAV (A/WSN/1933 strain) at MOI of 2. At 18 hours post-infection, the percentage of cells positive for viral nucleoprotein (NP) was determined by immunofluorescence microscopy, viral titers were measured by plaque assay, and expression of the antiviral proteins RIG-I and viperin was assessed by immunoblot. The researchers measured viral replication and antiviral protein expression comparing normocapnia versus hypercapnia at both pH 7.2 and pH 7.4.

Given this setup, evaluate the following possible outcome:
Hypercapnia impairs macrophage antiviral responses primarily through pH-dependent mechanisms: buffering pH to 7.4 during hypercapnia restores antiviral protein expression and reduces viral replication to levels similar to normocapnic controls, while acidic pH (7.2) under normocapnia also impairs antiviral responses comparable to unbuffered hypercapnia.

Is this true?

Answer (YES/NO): NO